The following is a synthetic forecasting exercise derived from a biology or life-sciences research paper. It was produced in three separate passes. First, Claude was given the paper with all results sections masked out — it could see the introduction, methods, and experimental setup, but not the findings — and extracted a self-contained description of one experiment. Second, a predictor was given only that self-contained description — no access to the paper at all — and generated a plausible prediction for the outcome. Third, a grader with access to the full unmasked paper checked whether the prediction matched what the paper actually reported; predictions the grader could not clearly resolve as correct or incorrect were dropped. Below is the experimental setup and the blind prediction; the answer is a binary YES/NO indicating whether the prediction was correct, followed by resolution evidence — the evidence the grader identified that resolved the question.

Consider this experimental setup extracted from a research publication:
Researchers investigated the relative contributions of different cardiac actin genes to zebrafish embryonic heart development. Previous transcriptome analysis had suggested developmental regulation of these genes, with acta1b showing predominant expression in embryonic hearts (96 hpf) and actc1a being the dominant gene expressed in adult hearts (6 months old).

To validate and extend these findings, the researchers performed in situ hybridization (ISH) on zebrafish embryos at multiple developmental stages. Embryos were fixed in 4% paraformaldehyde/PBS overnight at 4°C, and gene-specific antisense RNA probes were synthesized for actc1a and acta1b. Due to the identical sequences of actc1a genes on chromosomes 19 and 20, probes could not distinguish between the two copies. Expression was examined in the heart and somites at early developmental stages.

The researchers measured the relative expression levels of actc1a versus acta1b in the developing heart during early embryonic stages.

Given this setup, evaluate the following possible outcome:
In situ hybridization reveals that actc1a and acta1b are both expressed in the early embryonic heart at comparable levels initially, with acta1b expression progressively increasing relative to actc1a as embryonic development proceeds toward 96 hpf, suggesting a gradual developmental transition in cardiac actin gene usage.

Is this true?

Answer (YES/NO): NO